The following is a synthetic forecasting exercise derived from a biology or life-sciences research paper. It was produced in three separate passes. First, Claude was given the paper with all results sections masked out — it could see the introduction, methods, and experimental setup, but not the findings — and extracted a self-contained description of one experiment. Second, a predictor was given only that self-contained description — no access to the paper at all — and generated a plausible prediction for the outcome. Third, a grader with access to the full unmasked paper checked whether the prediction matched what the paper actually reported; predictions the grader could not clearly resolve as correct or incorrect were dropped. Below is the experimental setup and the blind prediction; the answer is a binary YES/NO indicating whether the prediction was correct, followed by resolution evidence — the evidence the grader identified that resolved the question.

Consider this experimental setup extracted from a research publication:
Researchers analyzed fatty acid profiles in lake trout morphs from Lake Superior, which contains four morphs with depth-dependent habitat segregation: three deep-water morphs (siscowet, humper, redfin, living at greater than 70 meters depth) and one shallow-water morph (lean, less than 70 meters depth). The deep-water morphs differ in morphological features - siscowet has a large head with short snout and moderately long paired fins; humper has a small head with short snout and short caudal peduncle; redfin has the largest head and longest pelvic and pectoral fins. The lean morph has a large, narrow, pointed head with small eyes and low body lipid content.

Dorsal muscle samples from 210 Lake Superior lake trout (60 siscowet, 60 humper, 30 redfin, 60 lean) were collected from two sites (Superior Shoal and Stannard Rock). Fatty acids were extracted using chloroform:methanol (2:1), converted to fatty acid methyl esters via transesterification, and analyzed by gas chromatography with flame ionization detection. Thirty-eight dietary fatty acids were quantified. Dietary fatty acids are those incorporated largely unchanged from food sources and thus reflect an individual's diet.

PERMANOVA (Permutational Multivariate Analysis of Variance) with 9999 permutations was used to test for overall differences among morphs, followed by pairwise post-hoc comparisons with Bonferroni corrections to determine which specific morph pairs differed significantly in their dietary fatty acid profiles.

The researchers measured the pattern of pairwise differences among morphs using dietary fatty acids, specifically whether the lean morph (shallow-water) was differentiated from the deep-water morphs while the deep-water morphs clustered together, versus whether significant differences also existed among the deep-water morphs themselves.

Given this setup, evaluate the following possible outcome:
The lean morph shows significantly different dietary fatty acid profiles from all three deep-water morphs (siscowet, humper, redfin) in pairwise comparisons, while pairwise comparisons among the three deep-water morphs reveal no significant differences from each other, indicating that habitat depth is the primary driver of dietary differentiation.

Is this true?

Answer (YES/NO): NO